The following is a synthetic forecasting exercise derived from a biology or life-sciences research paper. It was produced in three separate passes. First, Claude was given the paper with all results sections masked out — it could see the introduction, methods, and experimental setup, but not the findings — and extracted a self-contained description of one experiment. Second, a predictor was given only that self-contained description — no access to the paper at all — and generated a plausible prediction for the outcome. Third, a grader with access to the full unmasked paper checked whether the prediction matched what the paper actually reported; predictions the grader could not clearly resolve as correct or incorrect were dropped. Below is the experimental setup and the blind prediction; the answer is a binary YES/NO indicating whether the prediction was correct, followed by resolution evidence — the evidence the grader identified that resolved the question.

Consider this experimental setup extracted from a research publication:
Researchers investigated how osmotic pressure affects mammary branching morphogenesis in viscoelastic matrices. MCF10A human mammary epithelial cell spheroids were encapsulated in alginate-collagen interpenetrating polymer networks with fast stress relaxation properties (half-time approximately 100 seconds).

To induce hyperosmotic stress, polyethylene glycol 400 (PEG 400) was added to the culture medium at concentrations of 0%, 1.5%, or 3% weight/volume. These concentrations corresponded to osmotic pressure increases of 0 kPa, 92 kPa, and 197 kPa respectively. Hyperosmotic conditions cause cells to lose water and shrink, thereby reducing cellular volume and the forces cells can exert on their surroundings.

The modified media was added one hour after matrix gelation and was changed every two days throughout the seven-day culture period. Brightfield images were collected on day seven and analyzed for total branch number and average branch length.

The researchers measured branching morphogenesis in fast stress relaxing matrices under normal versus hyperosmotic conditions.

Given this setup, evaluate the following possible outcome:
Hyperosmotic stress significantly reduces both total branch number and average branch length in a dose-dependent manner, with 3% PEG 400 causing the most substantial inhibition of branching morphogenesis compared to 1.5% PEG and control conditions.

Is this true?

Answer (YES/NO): NO